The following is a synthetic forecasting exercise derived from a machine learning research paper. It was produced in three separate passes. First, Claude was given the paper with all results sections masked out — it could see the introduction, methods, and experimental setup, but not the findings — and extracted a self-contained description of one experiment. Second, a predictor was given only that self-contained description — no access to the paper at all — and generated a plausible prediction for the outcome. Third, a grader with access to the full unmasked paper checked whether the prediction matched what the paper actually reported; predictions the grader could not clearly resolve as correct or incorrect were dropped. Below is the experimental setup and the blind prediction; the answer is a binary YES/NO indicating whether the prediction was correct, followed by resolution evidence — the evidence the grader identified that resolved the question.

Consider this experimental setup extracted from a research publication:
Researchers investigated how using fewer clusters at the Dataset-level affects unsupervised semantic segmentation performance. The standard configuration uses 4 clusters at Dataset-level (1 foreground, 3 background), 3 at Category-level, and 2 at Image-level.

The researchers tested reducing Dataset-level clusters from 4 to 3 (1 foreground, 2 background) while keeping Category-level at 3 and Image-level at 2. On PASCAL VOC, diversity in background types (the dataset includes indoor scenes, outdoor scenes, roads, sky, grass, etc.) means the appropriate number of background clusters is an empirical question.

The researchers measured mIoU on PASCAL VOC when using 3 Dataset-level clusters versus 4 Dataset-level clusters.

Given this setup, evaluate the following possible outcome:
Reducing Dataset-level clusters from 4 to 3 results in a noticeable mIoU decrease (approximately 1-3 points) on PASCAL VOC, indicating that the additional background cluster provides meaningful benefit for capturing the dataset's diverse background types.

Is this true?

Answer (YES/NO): NO